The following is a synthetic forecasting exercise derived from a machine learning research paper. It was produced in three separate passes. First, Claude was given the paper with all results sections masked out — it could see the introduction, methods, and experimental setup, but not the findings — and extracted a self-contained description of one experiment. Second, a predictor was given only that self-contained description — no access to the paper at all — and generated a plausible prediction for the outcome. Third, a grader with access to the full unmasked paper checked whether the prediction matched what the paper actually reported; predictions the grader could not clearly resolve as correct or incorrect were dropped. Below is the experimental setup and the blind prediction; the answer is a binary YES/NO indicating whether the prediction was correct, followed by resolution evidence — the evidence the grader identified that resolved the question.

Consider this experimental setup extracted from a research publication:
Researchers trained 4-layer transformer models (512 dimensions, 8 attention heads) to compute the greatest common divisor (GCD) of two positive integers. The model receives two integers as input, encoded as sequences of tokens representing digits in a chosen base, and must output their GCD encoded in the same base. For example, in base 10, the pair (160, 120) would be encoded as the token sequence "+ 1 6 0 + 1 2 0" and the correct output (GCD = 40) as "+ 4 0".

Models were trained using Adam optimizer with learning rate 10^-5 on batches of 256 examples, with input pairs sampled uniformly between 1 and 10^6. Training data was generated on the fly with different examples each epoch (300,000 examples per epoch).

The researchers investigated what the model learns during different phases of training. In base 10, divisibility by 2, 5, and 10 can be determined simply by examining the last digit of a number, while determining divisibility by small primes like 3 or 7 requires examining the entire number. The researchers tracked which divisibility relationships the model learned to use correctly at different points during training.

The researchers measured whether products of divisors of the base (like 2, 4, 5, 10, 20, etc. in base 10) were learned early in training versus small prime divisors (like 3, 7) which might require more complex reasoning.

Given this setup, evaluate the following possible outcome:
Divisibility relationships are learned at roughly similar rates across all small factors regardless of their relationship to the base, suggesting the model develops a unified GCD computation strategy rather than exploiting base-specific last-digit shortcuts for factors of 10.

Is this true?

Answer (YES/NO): NO